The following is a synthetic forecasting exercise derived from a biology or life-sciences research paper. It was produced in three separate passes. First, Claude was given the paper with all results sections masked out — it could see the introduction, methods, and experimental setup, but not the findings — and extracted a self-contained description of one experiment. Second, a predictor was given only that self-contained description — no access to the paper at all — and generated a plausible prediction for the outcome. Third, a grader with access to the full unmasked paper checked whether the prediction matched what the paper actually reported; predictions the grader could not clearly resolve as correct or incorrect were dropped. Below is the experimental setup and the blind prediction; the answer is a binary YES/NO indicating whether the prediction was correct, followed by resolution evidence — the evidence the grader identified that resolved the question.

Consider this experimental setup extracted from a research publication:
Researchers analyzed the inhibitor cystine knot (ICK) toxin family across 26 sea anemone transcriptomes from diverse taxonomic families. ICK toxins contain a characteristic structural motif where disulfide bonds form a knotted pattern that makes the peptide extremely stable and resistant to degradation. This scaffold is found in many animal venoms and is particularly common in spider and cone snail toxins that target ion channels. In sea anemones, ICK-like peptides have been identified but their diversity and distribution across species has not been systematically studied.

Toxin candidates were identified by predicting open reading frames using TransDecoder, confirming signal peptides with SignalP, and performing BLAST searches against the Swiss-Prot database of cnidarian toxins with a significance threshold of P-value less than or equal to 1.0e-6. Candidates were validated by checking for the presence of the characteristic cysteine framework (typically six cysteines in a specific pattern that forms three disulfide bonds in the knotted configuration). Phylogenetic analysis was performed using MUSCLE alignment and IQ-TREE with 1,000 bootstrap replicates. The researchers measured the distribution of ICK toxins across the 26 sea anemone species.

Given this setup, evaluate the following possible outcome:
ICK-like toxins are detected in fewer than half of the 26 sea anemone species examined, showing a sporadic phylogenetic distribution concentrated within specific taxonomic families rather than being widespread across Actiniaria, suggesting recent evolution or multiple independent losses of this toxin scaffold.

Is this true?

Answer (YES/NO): NO